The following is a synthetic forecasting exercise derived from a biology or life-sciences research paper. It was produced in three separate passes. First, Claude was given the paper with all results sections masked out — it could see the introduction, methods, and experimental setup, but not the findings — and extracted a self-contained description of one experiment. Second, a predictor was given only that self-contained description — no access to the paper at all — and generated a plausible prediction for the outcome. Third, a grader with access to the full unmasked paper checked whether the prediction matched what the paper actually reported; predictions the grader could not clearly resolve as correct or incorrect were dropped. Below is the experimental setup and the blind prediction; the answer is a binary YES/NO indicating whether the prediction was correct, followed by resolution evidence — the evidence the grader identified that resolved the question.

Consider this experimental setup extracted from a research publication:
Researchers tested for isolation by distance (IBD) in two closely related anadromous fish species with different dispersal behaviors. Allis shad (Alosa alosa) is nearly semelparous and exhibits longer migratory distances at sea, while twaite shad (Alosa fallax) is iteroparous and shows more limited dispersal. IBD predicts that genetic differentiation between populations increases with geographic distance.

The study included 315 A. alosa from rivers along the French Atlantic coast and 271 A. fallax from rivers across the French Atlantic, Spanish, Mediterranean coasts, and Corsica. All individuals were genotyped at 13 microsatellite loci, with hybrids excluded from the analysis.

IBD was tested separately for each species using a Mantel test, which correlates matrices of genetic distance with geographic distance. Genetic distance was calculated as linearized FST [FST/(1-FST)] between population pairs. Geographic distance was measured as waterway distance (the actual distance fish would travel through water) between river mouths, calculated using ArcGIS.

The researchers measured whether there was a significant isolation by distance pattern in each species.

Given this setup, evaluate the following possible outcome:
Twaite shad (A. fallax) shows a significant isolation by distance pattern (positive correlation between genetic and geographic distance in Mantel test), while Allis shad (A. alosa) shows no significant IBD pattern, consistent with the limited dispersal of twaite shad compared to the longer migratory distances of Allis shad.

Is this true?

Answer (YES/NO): NO